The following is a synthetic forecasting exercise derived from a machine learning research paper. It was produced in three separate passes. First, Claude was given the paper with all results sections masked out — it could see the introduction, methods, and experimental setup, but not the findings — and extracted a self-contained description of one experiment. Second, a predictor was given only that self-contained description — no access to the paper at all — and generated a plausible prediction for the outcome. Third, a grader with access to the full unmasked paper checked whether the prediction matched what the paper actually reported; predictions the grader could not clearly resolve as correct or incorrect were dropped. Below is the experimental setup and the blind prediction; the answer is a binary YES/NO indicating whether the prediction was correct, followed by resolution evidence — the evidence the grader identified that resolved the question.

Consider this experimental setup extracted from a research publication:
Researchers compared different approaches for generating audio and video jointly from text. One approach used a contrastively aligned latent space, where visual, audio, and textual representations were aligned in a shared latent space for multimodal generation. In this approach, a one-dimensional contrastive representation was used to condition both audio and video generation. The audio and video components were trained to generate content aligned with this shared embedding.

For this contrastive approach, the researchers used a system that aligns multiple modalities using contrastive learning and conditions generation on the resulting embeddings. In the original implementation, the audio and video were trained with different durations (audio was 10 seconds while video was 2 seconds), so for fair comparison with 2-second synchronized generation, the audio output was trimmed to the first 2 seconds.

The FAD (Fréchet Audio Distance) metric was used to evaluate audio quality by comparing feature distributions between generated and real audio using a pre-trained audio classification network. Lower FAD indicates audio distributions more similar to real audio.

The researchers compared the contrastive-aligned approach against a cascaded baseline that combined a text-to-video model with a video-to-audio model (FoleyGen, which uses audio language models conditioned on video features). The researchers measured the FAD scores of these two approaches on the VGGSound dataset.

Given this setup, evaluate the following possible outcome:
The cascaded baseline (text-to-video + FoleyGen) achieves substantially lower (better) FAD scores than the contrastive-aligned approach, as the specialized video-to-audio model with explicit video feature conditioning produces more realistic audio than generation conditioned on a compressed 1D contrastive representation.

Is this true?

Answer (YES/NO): YES